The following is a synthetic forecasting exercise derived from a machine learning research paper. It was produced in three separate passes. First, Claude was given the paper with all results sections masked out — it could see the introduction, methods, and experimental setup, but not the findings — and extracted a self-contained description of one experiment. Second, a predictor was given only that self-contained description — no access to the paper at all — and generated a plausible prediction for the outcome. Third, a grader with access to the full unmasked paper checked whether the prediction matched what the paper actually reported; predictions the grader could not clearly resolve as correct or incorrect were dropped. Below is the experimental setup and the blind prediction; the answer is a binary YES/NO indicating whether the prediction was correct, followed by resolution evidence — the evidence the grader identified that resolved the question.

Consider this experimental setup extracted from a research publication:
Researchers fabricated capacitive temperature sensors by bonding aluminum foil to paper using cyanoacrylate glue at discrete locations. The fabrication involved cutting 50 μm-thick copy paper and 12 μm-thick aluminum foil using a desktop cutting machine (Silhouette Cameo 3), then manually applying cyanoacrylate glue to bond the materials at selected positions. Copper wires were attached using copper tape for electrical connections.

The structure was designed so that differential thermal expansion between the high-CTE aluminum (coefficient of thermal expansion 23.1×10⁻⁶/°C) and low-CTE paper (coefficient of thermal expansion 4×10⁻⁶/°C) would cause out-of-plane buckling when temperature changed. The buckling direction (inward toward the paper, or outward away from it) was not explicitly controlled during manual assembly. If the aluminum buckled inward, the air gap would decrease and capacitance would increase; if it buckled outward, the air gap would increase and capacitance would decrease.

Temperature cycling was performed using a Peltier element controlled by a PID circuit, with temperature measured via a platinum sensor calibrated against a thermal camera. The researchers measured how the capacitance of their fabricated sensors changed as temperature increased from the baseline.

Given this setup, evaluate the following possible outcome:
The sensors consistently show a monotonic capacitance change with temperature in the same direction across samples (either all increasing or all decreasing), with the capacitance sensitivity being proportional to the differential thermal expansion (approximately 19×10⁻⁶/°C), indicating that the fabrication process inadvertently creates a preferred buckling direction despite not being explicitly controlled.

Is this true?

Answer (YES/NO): YES